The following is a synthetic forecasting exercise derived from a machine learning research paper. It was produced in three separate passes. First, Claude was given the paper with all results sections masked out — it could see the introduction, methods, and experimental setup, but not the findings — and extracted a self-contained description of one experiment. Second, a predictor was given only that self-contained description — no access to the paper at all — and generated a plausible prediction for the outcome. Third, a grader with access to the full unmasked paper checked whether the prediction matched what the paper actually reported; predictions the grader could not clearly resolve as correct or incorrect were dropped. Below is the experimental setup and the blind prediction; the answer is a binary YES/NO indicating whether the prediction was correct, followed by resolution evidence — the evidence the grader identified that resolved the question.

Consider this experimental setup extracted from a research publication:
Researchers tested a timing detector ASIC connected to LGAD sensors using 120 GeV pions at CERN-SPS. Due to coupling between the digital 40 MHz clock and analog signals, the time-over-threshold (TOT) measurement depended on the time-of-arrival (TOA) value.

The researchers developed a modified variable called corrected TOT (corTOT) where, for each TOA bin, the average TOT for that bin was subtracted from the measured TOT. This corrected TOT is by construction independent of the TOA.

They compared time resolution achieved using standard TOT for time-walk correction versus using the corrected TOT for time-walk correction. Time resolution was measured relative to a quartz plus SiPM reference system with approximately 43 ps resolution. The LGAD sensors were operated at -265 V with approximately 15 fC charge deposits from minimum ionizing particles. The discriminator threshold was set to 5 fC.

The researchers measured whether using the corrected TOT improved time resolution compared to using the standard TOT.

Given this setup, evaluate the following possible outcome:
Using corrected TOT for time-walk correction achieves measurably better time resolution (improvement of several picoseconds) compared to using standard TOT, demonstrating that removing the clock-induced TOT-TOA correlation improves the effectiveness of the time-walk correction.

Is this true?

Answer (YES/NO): YES